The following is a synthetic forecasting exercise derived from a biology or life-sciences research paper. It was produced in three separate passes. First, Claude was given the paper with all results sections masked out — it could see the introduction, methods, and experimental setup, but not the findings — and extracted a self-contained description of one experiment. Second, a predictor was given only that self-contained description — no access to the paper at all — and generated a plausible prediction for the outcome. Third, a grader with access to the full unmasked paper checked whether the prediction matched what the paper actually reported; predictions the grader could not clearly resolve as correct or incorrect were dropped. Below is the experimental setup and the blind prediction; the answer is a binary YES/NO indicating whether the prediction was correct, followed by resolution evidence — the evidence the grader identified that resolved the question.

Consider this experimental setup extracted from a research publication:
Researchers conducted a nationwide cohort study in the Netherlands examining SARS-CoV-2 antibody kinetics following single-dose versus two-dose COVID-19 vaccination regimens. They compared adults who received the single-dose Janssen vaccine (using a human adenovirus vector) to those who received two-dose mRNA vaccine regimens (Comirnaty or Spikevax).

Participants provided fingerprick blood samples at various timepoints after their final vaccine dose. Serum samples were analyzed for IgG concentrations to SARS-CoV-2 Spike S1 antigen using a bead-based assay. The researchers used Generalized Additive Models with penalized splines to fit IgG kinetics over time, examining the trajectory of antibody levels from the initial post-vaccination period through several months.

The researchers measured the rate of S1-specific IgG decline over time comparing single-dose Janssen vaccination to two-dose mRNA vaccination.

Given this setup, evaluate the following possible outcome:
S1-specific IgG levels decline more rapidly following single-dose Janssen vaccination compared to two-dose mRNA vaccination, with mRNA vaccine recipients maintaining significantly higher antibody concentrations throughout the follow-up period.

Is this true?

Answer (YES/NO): NO